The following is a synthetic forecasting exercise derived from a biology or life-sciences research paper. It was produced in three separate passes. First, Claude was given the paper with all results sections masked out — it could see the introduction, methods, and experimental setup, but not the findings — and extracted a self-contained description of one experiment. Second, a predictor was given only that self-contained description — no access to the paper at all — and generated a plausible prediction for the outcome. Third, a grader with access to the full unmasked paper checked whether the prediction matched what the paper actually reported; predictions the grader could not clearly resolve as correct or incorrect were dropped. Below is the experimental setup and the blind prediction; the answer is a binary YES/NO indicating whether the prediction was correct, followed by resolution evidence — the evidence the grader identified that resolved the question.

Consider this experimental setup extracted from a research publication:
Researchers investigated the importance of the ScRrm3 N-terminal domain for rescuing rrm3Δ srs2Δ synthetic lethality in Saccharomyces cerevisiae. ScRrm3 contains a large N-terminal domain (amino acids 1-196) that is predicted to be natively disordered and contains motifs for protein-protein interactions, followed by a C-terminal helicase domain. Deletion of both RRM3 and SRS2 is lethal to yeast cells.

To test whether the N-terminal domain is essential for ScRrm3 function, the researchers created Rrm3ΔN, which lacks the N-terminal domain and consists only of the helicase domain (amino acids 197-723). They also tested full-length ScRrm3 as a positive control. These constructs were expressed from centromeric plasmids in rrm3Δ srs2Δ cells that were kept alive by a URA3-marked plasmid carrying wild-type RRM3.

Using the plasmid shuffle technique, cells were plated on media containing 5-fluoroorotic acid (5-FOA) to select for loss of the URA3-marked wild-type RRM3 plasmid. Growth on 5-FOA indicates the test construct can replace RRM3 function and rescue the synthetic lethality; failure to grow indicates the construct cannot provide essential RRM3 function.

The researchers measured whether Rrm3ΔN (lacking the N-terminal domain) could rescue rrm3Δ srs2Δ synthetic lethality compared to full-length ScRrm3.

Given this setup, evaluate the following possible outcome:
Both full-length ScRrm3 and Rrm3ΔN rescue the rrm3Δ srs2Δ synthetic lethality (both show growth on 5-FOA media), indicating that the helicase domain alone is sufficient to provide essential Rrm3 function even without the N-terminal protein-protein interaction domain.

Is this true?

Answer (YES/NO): NO